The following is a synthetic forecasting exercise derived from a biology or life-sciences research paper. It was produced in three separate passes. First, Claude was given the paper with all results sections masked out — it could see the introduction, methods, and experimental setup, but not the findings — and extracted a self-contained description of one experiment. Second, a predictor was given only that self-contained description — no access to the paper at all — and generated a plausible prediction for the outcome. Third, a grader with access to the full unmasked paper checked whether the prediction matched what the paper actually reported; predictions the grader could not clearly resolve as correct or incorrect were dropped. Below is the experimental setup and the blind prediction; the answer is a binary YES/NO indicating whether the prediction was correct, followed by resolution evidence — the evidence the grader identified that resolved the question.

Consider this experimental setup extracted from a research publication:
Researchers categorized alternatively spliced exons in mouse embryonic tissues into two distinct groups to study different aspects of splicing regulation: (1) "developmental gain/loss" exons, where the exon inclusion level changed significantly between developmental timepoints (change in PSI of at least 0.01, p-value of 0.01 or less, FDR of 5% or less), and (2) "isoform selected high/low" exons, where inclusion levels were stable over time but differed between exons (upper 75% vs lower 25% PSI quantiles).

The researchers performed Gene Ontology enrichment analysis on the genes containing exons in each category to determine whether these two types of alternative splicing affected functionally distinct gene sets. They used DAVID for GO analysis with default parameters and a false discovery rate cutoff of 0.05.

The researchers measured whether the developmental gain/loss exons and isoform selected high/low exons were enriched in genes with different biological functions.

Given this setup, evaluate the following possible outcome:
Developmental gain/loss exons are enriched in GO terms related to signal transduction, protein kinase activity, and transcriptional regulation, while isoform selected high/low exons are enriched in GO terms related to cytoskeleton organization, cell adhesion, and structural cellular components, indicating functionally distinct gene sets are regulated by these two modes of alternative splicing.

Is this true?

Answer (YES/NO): NO